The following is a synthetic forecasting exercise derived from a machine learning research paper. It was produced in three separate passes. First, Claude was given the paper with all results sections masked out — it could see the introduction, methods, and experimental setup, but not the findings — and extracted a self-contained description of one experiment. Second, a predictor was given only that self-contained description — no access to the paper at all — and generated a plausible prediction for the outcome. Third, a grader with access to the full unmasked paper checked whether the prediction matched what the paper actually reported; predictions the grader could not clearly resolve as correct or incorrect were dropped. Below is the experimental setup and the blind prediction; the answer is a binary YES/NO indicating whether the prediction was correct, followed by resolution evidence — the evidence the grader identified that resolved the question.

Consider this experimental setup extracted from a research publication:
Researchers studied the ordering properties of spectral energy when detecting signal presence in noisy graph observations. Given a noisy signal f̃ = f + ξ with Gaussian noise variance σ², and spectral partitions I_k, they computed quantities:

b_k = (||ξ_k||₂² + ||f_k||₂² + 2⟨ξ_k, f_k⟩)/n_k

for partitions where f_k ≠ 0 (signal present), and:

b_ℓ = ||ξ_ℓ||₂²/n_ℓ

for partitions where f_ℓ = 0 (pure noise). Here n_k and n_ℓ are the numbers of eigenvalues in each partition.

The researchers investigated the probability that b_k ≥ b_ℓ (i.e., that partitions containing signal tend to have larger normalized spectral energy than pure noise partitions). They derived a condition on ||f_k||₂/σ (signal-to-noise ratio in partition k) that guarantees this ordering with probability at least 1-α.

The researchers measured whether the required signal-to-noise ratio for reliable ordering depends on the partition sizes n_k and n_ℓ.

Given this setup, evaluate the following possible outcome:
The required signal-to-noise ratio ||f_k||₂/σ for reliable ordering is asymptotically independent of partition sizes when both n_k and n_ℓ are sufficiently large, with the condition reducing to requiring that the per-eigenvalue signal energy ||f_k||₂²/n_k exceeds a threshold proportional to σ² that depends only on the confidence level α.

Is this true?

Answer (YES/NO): NO